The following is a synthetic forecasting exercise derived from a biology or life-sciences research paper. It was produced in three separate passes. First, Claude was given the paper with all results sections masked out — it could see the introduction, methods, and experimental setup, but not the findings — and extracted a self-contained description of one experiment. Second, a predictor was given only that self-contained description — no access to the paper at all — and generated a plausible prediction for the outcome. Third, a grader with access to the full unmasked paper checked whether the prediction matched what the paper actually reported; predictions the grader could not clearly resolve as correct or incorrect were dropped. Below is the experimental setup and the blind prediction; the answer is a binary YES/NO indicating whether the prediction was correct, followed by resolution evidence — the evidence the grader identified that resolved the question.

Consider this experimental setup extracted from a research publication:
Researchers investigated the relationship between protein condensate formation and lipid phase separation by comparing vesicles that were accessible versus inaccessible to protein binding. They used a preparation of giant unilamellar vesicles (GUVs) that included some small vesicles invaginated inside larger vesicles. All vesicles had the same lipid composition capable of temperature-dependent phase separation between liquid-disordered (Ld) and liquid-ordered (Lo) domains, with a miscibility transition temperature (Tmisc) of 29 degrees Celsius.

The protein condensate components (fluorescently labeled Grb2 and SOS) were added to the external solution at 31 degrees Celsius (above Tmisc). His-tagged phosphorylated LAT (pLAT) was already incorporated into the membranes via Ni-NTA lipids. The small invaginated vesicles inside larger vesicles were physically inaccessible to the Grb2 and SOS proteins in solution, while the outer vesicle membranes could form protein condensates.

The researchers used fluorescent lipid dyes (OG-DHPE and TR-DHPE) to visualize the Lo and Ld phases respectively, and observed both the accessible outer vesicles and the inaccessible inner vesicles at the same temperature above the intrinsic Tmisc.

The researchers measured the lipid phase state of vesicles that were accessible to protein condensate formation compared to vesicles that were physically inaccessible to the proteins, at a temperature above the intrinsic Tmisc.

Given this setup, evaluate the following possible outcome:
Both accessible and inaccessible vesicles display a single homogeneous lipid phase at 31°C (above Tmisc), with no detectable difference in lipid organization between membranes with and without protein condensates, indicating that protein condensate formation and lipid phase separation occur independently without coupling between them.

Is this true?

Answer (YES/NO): NO